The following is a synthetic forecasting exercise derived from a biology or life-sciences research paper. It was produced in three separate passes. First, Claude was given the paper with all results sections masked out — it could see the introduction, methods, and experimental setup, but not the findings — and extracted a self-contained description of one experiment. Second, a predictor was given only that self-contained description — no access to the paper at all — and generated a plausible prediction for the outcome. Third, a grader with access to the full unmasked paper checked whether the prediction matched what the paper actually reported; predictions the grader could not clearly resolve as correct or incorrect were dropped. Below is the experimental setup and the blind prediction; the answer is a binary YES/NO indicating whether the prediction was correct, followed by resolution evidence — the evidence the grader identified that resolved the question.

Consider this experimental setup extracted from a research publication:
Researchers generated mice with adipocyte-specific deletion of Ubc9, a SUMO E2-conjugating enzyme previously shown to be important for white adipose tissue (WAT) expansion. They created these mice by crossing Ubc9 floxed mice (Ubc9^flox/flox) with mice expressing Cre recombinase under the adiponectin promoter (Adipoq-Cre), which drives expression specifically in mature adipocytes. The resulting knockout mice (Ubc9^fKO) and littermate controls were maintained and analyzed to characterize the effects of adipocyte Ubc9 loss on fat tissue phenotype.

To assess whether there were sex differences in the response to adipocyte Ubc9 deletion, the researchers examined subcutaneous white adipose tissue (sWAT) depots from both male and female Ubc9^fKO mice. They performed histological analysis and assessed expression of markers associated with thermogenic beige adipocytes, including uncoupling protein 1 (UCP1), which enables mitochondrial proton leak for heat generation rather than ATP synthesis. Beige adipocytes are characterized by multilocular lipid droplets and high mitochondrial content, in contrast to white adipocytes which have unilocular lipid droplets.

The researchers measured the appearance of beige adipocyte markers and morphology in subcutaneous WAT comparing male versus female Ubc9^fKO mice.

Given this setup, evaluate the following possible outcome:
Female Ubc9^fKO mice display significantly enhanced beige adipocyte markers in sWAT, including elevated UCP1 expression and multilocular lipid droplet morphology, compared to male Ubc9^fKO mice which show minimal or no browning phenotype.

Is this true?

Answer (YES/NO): YES